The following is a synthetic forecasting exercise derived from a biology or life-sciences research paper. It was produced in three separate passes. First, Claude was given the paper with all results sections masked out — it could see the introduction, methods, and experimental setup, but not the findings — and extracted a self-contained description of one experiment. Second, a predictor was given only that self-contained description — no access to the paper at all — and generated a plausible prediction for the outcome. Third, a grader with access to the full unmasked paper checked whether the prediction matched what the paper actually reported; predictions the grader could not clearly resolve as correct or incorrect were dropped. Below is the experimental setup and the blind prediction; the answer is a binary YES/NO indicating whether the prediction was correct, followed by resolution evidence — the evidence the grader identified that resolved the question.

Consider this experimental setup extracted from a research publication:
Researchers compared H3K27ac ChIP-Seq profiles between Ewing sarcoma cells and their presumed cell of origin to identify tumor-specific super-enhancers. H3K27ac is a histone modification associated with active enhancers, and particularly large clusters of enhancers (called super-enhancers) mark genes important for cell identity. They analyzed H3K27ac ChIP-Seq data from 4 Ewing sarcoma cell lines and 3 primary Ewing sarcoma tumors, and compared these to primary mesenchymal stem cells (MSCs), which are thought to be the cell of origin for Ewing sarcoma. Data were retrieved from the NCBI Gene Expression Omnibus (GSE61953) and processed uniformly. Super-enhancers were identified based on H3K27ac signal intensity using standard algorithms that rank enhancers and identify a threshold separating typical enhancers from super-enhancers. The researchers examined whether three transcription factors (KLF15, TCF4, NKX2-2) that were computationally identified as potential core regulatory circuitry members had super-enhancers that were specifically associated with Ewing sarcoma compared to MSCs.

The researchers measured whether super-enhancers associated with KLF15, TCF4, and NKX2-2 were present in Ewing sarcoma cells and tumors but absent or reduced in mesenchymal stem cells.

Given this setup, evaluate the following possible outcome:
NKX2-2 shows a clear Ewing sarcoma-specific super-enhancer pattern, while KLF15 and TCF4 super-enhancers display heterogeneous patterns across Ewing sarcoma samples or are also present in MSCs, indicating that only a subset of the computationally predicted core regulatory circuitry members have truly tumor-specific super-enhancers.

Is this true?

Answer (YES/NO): NO